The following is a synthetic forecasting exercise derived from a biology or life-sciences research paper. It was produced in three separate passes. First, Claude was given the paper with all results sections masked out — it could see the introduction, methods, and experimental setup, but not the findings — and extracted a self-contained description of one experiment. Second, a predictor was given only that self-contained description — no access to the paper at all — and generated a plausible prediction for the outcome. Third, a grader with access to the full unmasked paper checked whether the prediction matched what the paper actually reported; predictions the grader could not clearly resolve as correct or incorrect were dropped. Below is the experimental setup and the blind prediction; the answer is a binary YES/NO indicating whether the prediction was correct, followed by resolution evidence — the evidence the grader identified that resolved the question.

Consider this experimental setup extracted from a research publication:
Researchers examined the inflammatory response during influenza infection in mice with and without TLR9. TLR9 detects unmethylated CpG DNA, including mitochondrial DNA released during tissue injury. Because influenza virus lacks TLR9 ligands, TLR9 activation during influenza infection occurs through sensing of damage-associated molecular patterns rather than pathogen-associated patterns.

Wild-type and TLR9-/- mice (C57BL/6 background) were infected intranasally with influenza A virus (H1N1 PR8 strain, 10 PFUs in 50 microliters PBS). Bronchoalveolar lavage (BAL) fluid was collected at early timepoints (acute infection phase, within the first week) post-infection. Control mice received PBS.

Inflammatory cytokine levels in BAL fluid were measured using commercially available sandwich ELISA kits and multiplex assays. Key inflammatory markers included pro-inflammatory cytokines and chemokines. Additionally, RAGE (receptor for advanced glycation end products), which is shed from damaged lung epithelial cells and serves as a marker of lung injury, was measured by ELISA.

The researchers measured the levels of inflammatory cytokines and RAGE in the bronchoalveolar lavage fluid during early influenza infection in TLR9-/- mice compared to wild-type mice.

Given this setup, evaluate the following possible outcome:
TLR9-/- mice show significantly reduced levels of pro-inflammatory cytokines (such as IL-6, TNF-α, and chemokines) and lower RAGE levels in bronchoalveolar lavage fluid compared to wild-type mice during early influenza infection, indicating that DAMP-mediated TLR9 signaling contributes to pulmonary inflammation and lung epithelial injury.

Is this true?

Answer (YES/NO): YES